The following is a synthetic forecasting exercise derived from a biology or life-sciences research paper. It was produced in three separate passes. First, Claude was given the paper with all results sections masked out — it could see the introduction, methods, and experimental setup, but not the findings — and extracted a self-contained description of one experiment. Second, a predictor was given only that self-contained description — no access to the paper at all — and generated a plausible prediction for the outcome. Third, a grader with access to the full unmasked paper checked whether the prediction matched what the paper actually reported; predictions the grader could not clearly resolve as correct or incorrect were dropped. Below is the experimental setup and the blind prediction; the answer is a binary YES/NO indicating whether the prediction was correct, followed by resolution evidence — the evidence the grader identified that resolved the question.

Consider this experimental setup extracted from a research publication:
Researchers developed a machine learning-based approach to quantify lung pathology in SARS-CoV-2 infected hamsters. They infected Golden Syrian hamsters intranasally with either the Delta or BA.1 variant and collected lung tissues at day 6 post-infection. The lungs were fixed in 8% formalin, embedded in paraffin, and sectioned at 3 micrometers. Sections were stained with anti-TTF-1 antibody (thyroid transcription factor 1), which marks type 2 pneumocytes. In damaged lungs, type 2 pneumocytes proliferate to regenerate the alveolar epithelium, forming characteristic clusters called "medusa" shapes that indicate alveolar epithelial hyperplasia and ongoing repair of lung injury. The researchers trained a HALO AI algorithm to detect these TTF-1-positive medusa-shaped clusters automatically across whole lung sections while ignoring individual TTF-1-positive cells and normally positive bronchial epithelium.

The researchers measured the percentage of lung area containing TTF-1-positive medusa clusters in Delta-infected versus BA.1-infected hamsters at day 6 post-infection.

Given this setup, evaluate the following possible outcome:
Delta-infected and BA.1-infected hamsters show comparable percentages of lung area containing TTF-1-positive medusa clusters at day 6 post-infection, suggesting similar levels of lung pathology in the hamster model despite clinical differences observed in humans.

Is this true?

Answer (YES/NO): NO